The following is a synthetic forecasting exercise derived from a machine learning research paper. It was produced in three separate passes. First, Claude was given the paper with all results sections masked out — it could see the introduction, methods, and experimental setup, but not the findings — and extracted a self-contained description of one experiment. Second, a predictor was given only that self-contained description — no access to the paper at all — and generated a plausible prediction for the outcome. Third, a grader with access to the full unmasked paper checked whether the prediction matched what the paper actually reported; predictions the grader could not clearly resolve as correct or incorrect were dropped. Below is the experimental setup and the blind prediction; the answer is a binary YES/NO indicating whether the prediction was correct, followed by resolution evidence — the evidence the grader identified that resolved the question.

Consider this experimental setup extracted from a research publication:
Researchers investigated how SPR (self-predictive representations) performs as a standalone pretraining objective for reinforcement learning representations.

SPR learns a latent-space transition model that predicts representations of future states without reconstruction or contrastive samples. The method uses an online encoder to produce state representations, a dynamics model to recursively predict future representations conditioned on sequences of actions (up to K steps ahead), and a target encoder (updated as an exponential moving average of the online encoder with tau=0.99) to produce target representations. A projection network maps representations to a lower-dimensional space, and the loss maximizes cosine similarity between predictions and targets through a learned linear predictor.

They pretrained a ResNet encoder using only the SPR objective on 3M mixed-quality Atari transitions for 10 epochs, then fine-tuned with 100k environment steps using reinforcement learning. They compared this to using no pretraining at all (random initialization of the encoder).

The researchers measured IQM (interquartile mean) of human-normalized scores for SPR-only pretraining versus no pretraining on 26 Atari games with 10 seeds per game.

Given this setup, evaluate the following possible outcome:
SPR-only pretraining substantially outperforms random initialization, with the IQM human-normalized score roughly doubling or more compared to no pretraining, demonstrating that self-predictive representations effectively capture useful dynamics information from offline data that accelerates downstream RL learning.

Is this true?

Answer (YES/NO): NO